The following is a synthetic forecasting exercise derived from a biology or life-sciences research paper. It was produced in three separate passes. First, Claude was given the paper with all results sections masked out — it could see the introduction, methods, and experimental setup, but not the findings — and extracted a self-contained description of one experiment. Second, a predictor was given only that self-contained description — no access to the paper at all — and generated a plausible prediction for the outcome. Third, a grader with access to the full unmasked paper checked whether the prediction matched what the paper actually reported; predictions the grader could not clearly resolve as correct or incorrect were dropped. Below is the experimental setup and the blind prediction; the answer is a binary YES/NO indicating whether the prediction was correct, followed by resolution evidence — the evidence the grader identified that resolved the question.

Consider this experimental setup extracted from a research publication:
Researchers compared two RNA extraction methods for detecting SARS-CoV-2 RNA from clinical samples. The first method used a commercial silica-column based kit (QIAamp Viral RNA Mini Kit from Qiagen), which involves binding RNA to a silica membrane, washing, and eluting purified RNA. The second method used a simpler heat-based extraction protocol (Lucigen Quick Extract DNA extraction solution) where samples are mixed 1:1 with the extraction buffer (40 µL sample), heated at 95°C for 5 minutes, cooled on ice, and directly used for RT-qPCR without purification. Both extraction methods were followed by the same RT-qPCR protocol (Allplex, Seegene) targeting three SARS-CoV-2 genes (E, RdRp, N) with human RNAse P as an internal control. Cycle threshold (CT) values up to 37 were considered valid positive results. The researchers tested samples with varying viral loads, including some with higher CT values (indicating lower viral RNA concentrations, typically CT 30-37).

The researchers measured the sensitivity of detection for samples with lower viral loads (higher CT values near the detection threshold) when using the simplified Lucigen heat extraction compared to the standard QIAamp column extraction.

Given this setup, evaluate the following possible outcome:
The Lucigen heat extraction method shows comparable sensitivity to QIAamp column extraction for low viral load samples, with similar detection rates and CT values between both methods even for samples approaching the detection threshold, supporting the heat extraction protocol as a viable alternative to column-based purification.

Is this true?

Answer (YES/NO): NO